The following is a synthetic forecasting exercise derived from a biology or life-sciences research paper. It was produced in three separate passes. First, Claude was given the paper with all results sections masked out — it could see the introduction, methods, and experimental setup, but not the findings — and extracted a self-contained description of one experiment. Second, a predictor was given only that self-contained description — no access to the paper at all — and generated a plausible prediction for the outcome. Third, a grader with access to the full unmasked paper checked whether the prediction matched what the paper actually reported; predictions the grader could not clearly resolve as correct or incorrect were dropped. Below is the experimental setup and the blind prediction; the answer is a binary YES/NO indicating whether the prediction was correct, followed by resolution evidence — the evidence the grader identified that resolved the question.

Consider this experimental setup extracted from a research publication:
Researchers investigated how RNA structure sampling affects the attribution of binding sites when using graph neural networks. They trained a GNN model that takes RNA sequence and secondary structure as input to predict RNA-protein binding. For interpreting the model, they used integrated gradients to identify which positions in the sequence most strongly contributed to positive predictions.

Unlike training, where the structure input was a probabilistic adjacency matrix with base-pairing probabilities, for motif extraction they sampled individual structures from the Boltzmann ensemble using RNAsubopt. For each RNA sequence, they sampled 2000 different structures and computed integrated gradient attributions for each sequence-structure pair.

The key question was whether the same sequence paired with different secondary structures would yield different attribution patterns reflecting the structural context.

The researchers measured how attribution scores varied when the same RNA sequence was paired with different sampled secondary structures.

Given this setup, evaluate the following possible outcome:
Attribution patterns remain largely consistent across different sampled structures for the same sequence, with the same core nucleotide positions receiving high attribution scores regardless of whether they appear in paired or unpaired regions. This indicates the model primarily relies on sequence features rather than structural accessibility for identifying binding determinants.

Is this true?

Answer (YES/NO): NO